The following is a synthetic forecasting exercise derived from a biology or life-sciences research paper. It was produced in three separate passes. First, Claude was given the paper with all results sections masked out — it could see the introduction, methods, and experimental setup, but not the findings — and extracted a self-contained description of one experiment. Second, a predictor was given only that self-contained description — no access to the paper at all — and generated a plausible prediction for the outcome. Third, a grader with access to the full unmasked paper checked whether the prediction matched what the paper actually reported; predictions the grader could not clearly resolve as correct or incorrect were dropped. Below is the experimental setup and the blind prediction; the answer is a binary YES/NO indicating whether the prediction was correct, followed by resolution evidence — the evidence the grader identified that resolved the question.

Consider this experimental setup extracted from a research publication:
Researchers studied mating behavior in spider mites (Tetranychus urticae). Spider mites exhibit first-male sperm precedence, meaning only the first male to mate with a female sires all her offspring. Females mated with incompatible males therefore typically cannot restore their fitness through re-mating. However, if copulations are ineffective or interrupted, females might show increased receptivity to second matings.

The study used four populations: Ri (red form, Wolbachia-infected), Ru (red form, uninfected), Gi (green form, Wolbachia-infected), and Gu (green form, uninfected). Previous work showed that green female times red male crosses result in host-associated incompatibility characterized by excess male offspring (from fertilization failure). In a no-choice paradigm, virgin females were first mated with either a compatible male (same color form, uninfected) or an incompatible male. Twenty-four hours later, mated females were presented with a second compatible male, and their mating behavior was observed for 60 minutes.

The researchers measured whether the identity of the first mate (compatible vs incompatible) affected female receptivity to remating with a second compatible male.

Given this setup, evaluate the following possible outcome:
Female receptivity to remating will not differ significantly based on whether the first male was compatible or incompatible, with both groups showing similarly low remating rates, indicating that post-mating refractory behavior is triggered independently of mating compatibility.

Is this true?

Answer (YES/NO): NO